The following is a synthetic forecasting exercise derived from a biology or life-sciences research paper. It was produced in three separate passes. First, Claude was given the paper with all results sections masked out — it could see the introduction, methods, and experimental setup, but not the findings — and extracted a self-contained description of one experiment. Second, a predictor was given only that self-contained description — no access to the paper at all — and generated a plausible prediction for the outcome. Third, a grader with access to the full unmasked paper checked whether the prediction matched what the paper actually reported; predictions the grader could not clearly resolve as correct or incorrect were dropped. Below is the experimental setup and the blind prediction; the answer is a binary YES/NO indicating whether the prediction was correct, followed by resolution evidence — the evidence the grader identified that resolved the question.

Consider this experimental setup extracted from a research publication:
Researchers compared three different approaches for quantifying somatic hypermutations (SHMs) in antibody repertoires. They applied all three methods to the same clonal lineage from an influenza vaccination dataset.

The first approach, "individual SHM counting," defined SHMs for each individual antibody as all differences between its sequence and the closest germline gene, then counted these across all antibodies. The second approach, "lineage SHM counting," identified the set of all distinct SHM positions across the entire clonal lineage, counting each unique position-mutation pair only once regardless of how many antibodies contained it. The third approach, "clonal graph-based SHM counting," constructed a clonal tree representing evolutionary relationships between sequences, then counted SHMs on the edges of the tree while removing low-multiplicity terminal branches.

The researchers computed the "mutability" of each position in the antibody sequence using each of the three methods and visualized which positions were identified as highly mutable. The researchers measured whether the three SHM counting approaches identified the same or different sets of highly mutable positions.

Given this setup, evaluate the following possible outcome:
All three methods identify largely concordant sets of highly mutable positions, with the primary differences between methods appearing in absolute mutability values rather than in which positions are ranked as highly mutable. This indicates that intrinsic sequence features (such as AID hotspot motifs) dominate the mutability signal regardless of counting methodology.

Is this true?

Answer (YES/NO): NO